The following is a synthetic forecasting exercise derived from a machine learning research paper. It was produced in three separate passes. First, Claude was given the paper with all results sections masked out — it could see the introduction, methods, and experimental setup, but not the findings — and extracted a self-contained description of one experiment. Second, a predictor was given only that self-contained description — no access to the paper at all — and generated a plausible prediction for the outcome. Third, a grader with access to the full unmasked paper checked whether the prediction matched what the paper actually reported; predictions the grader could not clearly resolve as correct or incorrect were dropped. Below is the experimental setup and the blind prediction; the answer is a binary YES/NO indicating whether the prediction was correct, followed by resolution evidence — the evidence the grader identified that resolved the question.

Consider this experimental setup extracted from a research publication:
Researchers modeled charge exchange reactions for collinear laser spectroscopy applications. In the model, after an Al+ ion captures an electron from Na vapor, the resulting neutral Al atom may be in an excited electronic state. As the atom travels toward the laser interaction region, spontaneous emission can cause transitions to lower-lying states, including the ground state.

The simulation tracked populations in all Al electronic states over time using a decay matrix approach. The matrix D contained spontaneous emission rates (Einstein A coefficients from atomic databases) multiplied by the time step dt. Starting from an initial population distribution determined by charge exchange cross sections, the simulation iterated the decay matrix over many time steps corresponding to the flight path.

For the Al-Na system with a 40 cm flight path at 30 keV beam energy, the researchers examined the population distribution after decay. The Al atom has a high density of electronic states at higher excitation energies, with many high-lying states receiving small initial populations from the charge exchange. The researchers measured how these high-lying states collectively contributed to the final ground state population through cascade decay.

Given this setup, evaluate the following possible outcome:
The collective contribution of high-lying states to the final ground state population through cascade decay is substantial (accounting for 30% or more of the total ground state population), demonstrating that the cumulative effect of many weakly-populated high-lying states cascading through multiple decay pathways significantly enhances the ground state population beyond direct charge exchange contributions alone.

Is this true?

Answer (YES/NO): YES